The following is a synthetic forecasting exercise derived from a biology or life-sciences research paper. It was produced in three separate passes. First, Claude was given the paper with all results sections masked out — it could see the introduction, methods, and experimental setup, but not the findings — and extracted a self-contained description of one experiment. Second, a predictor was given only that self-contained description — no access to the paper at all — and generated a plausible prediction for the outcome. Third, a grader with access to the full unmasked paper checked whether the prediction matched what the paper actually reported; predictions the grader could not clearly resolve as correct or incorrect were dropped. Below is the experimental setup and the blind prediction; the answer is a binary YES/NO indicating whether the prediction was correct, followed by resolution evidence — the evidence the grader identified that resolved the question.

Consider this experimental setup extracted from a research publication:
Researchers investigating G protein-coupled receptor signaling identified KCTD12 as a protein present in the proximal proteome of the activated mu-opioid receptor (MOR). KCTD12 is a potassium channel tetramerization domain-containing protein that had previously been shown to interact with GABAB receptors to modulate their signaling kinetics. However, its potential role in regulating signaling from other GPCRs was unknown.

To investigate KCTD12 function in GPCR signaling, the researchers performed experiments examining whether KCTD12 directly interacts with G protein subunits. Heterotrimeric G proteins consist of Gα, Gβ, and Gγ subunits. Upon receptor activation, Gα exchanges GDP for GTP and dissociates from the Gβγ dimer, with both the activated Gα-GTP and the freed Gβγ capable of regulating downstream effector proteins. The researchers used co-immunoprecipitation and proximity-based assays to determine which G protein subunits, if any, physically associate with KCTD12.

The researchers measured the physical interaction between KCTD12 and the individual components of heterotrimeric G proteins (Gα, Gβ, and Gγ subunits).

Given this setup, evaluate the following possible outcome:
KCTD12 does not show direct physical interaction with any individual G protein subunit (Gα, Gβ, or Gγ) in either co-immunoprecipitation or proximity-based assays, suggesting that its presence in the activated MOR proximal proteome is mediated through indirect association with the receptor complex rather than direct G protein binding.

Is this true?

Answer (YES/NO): NO